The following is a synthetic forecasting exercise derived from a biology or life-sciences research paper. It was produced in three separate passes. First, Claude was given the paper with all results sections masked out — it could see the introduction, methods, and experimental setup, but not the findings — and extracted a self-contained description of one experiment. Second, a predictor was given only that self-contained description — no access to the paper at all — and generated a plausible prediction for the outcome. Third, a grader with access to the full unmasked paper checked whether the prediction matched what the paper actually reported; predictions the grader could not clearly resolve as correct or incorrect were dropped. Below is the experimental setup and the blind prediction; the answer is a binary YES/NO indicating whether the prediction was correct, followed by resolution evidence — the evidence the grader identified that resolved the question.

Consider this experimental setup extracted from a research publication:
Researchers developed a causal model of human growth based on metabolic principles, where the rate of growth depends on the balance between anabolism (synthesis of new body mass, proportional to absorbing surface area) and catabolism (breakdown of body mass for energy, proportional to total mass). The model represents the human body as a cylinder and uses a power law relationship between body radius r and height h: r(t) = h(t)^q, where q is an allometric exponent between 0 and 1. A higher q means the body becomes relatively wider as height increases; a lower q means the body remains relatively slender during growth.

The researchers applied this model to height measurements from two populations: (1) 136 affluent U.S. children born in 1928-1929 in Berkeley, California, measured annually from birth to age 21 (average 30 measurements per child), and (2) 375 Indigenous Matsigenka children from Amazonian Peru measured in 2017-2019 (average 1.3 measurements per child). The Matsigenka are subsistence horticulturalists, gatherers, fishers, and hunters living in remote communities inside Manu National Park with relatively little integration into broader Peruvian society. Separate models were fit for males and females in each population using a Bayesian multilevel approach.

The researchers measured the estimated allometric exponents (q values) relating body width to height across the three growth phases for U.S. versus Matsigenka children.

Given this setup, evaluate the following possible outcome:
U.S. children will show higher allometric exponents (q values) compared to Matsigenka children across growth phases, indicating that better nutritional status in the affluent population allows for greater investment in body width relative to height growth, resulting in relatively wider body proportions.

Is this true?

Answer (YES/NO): NO